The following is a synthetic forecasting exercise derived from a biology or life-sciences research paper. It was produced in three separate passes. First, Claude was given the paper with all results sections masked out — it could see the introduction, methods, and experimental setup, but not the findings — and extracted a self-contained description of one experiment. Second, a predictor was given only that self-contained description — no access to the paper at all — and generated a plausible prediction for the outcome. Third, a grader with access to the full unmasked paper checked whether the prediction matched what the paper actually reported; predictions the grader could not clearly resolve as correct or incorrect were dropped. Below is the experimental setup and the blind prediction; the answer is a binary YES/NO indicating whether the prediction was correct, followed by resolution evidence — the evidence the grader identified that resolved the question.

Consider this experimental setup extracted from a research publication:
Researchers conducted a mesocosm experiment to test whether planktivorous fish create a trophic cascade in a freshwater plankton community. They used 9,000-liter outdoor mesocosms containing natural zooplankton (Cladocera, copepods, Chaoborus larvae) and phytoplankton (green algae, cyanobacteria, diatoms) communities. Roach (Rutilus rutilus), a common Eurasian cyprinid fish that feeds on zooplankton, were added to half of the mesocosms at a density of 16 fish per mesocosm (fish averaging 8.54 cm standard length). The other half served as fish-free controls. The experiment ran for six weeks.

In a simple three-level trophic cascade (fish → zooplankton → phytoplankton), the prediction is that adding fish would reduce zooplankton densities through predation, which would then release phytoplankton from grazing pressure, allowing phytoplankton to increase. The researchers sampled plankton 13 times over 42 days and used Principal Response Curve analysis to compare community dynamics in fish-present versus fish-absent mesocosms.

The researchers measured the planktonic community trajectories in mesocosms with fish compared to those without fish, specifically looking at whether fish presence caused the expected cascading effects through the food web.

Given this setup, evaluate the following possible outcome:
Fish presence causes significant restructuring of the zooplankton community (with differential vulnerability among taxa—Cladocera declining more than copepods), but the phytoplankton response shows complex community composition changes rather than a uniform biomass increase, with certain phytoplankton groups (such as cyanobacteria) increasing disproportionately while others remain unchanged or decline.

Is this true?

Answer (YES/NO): NO